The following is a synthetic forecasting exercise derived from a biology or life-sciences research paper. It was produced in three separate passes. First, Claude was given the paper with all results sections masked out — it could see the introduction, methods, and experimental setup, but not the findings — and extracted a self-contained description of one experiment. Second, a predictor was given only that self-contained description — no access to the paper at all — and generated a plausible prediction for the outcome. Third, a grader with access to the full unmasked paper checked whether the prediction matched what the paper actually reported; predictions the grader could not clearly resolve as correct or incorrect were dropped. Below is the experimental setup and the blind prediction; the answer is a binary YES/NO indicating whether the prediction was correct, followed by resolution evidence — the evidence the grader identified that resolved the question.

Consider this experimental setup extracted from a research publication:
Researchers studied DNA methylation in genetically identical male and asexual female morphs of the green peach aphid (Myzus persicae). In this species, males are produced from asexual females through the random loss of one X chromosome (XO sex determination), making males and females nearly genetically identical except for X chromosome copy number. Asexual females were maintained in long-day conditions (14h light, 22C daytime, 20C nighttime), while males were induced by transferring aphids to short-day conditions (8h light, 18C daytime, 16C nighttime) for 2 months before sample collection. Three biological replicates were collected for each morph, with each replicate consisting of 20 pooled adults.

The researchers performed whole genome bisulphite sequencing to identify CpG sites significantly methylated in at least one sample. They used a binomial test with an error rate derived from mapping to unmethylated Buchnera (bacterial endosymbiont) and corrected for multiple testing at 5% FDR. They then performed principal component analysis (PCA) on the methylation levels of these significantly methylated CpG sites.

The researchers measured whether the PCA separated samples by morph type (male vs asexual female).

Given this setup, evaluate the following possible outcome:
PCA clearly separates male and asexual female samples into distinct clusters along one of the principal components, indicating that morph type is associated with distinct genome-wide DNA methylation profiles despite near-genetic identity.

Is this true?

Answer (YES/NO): YES